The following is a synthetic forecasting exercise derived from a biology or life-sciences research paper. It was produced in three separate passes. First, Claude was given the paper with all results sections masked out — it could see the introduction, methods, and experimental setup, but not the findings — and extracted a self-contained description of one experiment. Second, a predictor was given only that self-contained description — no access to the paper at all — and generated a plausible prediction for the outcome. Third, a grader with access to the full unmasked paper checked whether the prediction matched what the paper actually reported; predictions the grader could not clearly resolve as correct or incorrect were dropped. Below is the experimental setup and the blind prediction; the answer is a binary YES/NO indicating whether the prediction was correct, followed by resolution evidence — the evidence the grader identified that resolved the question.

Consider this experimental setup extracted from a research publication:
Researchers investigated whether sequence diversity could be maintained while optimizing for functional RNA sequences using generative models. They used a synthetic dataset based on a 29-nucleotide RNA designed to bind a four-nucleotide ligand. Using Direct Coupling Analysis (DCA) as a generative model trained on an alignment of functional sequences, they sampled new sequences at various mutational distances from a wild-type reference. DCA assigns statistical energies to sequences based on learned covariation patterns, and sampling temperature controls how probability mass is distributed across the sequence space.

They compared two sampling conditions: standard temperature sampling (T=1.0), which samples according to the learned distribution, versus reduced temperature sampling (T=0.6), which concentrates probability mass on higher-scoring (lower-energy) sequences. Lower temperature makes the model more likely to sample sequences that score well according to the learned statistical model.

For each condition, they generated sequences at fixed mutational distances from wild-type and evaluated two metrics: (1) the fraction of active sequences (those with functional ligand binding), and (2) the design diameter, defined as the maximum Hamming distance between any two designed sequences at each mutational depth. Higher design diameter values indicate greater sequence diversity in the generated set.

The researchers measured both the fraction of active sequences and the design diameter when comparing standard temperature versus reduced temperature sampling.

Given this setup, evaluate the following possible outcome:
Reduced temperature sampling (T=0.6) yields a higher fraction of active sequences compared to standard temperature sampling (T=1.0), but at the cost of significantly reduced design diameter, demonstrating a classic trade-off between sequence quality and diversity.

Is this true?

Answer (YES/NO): YES